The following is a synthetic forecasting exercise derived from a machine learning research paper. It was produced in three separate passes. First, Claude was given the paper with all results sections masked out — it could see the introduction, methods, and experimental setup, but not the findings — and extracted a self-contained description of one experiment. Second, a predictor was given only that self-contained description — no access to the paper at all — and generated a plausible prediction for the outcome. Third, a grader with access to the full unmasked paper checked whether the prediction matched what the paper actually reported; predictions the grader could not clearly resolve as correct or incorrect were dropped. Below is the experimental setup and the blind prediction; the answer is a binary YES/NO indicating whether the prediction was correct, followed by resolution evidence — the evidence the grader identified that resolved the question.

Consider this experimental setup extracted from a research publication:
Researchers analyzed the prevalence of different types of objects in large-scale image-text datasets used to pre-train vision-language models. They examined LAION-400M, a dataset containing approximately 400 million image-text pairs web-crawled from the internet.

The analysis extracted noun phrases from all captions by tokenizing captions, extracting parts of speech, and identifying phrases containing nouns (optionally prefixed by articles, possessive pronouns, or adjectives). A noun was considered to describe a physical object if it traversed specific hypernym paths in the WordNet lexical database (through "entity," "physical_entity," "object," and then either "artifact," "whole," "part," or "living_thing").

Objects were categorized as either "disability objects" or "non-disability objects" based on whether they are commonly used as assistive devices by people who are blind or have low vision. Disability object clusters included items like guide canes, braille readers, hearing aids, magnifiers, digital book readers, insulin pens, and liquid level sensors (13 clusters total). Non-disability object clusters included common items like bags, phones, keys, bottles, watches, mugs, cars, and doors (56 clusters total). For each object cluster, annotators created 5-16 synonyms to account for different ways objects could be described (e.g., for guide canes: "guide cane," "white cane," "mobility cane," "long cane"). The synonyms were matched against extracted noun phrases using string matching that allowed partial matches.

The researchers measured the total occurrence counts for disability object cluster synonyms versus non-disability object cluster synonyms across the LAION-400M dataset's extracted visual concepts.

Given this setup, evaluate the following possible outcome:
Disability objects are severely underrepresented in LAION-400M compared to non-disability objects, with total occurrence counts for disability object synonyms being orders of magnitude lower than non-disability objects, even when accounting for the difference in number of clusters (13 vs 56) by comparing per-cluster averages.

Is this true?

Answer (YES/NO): NO